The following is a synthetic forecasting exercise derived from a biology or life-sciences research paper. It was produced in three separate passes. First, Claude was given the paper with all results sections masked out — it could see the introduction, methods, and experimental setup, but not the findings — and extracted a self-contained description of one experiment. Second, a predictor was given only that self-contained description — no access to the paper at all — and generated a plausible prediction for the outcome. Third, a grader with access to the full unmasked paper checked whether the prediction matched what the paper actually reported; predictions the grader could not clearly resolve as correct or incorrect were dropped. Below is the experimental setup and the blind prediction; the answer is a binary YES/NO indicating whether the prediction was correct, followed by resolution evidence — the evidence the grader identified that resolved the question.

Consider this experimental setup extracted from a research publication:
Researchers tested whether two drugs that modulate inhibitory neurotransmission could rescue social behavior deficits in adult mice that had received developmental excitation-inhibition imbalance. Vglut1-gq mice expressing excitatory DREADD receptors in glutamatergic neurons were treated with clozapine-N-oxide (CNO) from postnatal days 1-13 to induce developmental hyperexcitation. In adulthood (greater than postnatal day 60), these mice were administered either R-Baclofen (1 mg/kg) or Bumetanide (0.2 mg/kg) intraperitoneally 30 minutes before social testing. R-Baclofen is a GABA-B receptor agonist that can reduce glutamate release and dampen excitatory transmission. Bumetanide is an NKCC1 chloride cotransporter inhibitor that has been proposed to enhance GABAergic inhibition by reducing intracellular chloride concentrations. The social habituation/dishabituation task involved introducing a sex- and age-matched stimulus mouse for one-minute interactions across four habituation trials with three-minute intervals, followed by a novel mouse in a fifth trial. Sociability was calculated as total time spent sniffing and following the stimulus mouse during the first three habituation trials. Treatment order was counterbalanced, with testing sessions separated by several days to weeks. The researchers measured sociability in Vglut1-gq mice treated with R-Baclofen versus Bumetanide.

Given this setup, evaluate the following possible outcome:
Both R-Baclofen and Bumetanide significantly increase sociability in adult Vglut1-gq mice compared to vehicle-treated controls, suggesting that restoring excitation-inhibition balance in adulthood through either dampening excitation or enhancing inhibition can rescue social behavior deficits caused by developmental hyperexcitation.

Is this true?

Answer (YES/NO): YES